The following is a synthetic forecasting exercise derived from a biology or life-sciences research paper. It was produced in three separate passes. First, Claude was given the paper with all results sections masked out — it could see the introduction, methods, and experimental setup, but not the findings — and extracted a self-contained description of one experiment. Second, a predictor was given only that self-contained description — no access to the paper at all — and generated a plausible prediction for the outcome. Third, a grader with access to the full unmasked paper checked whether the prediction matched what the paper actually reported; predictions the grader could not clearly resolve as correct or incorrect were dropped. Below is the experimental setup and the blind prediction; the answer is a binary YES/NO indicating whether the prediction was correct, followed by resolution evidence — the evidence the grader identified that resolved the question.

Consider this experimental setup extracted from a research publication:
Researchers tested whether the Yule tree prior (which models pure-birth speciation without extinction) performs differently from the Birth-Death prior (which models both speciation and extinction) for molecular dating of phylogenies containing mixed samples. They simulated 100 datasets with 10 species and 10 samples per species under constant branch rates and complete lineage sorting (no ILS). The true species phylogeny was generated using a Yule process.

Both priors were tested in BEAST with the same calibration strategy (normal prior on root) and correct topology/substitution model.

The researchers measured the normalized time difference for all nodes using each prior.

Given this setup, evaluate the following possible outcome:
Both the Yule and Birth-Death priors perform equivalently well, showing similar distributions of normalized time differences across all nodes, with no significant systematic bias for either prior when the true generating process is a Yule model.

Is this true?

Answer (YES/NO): NO